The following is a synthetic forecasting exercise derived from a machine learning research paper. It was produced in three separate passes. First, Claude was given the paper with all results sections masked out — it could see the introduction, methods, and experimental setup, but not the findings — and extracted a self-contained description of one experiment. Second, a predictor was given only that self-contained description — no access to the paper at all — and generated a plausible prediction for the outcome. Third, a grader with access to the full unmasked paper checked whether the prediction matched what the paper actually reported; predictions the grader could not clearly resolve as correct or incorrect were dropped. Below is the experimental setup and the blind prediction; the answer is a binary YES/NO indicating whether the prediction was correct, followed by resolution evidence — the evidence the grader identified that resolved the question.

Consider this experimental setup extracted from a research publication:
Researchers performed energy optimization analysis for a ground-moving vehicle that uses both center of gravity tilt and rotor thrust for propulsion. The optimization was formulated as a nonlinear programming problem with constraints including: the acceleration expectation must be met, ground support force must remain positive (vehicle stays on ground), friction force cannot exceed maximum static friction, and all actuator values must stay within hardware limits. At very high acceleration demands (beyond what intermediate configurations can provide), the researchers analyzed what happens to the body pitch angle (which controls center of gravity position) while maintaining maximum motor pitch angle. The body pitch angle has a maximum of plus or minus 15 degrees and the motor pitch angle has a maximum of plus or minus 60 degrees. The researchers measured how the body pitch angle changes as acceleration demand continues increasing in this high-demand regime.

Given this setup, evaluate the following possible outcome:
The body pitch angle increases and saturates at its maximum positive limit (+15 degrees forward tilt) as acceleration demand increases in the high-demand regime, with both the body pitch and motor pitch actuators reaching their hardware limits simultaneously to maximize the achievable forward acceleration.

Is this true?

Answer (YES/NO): NO